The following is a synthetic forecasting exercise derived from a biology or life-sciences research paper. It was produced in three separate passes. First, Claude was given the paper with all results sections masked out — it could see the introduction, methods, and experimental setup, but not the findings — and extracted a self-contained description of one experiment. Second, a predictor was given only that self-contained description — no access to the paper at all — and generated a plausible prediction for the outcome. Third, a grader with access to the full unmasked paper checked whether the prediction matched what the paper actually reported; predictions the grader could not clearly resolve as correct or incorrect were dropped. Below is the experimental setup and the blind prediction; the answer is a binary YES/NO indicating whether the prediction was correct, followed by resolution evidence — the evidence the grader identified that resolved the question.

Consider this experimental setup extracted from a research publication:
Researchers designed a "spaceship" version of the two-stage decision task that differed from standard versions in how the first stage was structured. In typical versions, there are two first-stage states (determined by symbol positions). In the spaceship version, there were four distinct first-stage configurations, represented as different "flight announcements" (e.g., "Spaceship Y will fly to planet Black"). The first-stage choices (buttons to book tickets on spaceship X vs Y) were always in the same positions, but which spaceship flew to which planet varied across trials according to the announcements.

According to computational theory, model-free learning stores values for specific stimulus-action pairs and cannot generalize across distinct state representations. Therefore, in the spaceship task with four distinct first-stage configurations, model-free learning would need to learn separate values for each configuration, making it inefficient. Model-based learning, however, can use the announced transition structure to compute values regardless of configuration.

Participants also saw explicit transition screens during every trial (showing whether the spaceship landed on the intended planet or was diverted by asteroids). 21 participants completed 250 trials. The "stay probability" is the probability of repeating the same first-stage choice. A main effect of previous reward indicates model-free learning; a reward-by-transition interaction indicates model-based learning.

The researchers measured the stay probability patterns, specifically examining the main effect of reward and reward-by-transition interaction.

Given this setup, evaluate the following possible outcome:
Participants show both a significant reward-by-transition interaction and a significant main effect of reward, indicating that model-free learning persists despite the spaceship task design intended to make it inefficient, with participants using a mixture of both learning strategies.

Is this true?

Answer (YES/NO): NO